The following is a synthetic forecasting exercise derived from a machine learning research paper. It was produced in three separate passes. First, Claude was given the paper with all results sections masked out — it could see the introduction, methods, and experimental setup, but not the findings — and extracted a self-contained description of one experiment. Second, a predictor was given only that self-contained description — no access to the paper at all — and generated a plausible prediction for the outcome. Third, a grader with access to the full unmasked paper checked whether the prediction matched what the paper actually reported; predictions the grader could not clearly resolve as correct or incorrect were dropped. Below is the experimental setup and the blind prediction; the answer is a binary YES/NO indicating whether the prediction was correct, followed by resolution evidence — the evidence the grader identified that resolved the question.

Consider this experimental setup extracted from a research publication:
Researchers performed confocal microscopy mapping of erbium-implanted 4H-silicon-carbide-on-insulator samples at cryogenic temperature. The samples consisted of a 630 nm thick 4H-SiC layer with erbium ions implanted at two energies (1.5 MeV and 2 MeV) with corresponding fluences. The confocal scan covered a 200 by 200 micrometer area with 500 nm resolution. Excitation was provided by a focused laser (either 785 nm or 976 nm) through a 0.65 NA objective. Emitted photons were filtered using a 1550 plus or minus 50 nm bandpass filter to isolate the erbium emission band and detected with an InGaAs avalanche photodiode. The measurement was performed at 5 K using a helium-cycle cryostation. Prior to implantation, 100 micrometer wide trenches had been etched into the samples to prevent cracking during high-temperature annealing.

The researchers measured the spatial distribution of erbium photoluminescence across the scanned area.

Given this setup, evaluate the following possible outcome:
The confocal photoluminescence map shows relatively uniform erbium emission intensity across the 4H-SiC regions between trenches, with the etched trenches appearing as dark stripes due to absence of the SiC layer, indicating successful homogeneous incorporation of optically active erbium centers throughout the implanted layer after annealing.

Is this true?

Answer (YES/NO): NO